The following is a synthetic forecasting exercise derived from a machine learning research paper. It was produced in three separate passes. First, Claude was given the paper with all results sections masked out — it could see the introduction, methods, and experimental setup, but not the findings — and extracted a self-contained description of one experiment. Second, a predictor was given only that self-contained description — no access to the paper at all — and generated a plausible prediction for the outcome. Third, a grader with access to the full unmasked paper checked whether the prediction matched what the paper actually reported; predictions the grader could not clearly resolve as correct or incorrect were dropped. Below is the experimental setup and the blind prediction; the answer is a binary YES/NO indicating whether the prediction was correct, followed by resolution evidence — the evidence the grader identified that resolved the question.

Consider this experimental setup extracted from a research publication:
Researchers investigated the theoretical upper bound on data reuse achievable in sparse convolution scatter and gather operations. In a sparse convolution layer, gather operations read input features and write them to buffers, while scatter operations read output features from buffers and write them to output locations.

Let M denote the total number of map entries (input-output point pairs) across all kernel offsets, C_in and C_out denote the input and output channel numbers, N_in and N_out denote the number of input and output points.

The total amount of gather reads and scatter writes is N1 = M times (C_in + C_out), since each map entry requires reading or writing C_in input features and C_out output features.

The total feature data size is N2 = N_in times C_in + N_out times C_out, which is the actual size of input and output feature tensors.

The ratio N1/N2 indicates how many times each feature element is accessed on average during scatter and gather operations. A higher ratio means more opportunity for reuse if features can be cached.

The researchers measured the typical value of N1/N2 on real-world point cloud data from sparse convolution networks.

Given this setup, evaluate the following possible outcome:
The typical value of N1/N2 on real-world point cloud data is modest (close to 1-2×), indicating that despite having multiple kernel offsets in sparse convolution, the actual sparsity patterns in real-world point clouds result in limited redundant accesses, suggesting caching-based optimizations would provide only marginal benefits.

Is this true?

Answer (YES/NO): NO